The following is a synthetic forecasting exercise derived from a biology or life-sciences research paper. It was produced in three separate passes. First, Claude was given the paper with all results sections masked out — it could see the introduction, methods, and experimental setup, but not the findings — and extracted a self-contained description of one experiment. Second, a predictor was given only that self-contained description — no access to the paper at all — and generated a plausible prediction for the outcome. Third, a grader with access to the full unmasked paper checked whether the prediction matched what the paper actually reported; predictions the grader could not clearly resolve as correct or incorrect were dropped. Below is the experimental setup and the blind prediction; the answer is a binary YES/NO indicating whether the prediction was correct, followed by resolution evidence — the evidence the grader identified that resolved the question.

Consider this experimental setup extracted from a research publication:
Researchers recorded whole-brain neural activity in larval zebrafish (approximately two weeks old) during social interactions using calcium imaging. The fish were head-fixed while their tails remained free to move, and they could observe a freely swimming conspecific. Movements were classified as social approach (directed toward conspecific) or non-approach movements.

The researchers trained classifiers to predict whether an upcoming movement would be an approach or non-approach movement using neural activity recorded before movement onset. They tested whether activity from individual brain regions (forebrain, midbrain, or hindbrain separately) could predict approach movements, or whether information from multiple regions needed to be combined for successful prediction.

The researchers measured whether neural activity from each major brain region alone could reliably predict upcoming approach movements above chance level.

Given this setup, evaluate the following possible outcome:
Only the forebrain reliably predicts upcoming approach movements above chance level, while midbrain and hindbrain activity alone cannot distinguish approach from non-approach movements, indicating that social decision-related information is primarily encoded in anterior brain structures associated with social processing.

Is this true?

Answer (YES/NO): NO